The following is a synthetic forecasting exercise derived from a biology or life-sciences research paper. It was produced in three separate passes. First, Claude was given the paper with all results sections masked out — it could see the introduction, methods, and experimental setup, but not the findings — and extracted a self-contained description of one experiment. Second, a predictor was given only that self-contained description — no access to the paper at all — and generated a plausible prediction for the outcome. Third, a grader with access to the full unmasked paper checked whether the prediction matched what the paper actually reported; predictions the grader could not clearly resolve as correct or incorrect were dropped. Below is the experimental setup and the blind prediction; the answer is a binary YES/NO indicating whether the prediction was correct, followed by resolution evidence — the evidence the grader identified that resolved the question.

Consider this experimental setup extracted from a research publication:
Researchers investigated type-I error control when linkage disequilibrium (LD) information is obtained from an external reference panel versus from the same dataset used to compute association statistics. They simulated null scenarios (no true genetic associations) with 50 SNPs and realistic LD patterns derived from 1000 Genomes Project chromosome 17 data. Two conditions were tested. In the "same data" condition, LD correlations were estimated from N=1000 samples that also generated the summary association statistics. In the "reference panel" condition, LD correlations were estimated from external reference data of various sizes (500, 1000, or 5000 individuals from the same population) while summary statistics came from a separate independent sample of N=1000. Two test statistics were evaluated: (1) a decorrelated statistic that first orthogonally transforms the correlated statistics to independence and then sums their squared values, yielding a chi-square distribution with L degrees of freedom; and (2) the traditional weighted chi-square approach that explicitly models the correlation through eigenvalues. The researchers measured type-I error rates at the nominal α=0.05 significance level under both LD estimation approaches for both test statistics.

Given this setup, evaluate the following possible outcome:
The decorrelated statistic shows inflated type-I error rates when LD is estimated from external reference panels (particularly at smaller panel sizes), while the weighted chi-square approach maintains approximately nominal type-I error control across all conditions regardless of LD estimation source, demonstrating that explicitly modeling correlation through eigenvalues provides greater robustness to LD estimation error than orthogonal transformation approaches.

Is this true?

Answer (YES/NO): YES